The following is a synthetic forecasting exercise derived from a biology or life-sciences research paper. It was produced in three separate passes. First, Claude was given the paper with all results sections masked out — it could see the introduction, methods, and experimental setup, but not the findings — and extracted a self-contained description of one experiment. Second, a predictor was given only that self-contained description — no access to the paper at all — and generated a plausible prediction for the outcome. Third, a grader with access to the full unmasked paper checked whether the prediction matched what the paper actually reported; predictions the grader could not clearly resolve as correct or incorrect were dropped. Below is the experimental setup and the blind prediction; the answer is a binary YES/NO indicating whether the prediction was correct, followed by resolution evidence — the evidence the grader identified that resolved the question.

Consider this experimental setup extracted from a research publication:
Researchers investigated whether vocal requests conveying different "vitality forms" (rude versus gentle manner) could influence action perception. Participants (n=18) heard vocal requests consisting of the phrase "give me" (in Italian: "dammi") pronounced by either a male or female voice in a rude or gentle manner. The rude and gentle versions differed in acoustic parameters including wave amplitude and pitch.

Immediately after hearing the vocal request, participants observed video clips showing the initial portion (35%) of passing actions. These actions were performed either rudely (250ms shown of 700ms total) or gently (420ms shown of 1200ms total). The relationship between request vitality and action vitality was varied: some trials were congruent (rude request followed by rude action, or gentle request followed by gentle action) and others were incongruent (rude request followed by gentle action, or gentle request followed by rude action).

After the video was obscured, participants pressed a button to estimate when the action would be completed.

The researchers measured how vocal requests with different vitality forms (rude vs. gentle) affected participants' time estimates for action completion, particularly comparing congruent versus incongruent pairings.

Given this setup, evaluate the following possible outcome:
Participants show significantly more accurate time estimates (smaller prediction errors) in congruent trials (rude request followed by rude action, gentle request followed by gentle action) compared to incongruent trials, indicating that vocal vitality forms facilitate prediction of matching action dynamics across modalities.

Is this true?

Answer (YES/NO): NO